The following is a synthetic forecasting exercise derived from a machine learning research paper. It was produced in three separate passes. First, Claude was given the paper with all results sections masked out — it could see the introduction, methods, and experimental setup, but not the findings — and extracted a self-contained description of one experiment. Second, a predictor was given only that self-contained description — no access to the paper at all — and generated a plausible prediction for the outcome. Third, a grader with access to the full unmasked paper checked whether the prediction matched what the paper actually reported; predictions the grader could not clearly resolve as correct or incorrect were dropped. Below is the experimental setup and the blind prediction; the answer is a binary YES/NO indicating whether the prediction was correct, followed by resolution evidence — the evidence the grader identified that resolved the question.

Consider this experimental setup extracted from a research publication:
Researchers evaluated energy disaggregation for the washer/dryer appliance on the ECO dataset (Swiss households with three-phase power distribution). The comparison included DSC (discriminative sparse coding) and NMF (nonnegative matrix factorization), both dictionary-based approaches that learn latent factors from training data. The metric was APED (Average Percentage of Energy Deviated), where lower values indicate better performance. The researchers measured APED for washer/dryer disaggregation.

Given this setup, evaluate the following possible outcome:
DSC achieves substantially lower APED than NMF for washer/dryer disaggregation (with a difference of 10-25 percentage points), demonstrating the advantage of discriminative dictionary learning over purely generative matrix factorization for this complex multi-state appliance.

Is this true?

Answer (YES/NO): NO